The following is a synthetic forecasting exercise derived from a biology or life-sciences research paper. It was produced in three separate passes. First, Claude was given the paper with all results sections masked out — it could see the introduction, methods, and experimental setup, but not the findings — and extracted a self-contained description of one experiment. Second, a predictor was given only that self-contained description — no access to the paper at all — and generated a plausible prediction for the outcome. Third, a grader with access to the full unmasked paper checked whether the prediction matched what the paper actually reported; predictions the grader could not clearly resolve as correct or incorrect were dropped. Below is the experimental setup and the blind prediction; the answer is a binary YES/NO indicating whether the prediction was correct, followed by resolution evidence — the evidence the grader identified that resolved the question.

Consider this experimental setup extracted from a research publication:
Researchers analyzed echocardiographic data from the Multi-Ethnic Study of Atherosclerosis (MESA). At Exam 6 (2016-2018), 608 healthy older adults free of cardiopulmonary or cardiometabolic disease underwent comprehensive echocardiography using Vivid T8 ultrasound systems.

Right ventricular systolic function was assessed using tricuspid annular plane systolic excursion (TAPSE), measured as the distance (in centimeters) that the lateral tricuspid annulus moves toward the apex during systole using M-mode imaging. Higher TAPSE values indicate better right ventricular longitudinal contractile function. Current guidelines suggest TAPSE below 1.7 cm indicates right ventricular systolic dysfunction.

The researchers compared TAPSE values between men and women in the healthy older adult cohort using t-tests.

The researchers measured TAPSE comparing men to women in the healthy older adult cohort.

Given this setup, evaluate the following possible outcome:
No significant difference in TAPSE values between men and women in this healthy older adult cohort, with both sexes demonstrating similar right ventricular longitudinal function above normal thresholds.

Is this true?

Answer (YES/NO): YES